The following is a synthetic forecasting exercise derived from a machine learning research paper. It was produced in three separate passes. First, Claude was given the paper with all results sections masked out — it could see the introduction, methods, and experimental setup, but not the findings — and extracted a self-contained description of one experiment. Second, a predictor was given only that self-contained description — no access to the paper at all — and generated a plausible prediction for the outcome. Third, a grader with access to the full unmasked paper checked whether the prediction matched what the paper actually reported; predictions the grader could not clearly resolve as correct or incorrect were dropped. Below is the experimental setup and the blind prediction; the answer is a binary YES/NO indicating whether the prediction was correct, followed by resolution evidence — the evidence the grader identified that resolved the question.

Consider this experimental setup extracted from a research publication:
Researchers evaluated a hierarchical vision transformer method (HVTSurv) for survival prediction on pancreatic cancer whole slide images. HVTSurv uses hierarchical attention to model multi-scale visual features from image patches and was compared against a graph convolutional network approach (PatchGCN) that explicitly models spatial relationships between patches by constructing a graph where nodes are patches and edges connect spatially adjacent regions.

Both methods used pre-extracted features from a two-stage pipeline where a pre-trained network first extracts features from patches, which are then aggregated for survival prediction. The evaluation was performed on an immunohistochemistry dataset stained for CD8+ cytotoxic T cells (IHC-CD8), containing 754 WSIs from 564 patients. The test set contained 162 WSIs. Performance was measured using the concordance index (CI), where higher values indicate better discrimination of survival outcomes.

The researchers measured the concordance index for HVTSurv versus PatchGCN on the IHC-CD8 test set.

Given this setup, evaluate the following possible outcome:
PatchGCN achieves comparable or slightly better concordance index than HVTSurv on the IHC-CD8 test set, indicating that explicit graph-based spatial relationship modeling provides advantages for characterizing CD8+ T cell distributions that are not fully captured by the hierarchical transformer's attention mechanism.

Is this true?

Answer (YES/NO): NO